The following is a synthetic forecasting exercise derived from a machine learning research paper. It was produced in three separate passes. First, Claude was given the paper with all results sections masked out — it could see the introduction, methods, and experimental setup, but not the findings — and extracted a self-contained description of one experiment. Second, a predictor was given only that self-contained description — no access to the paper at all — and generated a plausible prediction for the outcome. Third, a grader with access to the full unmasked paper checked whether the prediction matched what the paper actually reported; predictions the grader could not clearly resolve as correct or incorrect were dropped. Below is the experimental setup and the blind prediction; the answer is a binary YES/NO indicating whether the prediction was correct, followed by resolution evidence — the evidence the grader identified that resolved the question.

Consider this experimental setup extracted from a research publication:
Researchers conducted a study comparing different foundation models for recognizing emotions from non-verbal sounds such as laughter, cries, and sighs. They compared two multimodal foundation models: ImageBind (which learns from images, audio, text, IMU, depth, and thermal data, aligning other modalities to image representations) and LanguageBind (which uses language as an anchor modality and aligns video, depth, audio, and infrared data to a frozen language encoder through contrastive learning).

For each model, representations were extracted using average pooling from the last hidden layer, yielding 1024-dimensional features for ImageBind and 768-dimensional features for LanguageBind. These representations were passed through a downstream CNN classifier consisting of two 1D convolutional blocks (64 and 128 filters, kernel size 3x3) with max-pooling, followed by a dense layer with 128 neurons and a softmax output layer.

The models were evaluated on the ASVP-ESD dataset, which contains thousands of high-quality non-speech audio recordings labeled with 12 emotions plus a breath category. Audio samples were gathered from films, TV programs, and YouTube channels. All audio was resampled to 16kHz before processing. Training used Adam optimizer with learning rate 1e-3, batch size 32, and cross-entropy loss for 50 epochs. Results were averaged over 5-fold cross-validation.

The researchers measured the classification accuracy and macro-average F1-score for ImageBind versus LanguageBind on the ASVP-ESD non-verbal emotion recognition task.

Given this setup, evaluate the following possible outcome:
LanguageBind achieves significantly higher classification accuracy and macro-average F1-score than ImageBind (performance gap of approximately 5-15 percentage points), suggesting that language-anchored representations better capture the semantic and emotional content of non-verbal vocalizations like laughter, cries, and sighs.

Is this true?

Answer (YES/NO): NO